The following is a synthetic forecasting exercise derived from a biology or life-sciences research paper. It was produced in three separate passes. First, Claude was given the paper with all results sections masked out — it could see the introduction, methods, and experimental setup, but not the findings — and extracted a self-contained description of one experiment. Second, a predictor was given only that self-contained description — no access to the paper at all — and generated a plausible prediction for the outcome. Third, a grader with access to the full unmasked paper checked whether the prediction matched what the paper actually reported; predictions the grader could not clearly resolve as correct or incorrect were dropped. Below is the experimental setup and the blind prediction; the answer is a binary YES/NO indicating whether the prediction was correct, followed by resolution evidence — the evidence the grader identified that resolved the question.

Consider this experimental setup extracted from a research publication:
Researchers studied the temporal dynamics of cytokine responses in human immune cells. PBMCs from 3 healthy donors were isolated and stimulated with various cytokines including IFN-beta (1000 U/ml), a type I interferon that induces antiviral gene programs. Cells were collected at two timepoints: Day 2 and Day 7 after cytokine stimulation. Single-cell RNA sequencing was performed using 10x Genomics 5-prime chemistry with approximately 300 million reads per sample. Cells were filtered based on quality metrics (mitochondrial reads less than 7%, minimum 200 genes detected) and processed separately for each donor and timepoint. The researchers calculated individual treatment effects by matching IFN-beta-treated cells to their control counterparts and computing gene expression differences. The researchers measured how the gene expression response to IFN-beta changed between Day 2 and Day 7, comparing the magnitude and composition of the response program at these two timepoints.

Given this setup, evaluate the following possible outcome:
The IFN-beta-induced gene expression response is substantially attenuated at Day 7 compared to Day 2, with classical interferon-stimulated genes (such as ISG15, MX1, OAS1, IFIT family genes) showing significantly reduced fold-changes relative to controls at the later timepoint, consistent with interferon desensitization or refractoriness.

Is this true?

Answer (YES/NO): YES